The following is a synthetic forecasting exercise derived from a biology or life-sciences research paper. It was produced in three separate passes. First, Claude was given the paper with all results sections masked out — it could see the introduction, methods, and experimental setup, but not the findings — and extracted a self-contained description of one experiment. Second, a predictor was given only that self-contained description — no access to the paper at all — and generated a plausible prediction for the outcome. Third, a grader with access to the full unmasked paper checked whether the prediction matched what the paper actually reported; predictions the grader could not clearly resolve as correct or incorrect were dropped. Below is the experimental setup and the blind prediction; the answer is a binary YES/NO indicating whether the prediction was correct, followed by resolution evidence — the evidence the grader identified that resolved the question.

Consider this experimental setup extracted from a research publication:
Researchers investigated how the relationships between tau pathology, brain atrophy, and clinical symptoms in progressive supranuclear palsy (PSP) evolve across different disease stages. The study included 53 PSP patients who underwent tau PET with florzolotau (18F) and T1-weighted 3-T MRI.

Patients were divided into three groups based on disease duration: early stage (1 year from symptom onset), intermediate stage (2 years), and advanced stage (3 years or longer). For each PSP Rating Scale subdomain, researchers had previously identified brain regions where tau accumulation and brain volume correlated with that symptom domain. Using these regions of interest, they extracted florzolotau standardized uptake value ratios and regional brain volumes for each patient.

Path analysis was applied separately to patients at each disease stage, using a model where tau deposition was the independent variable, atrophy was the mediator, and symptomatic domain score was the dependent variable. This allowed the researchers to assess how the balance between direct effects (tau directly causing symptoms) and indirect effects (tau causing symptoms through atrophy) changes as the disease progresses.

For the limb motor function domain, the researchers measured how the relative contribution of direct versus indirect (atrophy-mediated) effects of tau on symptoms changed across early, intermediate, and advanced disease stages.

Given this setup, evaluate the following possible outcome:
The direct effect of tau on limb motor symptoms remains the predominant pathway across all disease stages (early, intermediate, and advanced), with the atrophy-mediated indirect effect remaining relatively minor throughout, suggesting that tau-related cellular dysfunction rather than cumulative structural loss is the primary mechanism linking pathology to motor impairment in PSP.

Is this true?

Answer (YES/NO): NO